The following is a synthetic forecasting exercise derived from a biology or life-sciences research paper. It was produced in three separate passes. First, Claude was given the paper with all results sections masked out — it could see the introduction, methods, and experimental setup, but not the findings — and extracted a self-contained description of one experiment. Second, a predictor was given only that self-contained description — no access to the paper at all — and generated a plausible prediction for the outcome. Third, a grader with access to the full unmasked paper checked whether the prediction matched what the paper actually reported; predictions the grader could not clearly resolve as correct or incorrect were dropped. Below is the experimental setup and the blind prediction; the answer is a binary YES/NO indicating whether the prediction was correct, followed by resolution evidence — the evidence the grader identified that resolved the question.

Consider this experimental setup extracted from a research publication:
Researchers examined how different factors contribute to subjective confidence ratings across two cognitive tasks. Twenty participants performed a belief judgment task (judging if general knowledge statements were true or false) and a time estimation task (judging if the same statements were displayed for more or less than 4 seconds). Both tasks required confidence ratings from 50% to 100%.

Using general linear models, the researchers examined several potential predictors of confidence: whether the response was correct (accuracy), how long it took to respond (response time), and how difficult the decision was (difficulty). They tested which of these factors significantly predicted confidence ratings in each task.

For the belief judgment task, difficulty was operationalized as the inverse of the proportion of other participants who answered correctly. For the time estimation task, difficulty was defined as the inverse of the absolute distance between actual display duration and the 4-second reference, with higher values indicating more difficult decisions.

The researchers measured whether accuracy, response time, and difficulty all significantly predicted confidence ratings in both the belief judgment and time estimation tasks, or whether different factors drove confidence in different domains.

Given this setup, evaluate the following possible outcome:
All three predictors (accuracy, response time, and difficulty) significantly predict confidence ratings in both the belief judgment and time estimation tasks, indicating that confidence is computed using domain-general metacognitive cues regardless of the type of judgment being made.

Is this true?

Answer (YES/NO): YES